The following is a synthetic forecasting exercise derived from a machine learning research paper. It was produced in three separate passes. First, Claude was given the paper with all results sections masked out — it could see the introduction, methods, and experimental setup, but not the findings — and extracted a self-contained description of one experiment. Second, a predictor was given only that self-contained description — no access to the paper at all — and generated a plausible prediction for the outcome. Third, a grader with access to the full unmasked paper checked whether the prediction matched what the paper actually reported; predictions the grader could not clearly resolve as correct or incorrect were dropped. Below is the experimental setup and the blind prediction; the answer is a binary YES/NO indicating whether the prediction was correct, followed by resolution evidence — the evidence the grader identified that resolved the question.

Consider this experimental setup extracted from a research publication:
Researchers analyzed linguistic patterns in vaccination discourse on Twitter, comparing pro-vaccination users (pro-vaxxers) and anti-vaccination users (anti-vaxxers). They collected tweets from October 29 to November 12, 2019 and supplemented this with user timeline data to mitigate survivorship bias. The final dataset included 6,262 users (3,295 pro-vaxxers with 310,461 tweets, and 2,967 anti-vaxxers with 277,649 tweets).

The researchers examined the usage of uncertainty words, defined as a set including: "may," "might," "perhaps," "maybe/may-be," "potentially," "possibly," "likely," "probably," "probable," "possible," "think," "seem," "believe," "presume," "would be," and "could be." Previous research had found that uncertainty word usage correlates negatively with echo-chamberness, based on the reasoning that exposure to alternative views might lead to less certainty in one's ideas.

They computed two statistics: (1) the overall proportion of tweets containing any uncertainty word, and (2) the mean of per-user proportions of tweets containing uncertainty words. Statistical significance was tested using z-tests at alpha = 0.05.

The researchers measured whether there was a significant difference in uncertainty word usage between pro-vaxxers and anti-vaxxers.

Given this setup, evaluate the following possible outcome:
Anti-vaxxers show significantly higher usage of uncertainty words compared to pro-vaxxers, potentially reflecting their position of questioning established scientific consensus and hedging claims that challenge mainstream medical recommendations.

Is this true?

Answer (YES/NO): YES